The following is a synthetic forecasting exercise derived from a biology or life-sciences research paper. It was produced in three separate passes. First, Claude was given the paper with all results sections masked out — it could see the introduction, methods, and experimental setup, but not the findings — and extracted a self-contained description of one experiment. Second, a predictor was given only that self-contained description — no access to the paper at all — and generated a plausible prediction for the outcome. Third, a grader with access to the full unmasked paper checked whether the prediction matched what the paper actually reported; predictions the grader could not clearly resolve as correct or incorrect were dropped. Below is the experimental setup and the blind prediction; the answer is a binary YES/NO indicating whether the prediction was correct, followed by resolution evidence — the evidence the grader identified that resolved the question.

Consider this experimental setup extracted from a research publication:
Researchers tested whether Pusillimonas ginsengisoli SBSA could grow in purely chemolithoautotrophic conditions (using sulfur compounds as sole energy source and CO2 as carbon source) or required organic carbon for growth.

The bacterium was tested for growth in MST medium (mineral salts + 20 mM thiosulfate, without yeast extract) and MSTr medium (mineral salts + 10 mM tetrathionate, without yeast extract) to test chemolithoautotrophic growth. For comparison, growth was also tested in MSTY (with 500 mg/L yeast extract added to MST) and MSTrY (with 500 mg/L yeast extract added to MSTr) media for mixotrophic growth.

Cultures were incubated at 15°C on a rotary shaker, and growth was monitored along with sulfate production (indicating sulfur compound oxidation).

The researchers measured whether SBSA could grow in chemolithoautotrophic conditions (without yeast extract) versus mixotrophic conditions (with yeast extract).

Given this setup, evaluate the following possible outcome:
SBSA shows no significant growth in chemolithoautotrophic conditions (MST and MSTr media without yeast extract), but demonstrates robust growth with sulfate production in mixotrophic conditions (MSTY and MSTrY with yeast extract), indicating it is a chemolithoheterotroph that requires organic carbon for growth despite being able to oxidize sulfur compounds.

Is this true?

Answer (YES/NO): YES